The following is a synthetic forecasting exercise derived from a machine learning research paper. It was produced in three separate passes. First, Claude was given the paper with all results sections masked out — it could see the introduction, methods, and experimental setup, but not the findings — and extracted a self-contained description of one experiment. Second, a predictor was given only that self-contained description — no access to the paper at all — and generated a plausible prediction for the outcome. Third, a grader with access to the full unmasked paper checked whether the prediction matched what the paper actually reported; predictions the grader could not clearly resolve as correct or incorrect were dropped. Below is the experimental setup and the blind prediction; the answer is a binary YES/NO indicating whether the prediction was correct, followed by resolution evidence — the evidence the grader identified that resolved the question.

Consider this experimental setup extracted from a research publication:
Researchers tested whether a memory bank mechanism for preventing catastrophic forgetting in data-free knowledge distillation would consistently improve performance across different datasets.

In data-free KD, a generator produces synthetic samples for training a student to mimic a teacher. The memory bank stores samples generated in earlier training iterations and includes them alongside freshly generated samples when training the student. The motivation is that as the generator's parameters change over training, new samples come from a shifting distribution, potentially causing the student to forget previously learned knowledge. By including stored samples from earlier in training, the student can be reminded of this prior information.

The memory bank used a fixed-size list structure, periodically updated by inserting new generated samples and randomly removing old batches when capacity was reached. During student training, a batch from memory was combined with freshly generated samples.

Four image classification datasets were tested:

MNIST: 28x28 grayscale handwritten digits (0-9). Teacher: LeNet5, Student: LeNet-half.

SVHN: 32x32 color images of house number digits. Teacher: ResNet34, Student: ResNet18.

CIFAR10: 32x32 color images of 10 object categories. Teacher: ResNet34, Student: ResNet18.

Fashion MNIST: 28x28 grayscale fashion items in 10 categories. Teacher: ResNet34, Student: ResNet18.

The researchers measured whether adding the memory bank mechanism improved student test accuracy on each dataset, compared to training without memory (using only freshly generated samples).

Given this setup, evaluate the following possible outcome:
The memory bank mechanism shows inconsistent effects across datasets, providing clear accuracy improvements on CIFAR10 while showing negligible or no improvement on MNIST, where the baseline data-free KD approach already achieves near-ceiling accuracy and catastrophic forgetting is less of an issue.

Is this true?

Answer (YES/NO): YES